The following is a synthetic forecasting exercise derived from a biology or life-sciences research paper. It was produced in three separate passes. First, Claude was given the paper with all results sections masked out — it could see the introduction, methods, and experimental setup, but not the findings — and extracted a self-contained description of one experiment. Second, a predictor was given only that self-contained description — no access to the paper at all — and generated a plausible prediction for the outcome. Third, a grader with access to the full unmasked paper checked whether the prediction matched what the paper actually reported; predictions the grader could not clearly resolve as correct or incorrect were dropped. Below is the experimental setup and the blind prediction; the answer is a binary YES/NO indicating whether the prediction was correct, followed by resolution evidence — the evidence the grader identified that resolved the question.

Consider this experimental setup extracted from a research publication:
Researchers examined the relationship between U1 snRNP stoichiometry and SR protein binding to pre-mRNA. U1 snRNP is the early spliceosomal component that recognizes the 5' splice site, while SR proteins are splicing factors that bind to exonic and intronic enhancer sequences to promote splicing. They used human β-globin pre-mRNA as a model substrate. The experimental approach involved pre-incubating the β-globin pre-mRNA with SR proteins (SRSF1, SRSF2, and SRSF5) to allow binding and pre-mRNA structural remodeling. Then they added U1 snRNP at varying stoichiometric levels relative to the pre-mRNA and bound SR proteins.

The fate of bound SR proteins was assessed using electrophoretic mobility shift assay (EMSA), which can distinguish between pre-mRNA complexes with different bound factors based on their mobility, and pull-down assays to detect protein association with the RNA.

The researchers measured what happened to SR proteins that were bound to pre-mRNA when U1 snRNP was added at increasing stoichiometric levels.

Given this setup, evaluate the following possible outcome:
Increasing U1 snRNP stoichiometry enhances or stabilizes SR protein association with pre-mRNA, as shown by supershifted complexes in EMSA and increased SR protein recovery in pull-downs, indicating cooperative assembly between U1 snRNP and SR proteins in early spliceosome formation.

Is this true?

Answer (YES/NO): NO